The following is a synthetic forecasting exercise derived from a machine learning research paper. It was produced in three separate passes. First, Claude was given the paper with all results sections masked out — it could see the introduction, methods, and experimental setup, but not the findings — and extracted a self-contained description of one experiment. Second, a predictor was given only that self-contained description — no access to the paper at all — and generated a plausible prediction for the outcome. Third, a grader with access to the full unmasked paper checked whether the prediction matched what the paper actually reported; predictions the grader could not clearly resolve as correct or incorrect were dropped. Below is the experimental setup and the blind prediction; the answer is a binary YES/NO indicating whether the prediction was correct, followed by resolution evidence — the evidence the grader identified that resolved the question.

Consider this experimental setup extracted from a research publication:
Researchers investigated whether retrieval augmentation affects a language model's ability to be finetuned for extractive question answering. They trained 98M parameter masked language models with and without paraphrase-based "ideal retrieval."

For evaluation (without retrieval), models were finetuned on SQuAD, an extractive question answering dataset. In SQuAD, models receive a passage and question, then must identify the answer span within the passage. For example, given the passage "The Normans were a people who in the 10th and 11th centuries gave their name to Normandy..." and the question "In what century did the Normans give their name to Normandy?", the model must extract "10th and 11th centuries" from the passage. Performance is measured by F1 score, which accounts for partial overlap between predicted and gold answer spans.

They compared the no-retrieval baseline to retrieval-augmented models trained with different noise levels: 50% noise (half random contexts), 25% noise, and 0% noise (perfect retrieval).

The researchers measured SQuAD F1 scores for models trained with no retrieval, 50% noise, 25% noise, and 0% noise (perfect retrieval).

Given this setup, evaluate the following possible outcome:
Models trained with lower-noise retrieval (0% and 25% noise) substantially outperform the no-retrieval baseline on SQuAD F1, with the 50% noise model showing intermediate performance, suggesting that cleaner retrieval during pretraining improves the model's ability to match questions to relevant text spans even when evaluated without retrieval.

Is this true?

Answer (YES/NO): NO